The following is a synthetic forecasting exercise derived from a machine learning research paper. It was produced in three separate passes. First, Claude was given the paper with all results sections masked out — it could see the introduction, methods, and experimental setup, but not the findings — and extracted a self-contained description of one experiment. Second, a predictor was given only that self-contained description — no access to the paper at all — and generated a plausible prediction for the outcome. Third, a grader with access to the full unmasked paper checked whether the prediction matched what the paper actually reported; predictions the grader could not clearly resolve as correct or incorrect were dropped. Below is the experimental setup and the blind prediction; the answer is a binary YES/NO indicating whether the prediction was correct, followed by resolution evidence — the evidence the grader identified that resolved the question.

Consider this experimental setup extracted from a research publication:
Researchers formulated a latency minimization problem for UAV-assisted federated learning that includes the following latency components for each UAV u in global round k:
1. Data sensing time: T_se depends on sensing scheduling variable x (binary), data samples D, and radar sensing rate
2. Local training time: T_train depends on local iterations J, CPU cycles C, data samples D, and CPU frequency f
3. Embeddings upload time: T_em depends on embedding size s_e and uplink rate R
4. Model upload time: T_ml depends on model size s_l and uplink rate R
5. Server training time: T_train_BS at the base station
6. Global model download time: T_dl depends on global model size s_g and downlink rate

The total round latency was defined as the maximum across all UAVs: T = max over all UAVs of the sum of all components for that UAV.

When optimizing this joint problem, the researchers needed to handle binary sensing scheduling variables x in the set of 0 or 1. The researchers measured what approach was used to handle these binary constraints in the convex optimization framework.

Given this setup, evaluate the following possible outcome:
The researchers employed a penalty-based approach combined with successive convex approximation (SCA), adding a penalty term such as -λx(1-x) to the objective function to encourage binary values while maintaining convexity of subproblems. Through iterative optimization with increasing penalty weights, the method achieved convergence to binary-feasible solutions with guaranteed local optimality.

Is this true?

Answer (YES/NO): NO